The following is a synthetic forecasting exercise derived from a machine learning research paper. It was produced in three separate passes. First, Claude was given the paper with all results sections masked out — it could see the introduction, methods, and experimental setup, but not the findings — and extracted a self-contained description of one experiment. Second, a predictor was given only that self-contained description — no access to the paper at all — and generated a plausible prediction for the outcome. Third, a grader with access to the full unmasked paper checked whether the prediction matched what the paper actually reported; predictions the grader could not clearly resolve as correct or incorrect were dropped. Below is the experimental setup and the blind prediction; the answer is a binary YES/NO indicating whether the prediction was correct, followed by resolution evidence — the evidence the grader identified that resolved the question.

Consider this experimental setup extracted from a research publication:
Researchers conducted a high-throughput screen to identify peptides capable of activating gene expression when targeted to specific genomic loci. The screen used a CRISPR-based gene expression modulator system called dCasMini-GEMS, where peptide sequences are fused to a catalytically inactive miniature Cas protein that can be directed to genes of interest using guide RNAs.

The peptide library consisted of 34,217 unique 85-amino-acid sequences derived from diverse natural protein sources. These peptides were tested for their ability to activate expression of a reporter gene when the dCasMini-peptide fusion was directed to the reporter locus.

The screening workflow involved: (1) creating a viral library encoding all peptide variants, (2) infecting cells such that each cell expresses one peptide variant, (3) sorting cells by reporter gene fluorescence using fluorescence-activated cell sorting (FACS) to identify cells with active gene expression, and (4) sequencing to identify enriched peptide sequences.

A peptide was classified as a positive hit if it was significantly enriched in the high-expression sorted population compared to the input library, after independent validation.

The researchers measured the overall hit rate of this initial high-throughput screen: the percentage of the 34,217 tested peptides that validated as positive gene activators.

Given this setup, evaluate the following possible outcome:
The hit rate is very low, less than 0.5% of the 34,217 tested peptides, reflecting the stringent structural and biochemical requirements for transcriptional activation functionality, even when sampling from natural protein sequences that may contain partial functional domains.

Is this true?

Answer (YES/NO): NO